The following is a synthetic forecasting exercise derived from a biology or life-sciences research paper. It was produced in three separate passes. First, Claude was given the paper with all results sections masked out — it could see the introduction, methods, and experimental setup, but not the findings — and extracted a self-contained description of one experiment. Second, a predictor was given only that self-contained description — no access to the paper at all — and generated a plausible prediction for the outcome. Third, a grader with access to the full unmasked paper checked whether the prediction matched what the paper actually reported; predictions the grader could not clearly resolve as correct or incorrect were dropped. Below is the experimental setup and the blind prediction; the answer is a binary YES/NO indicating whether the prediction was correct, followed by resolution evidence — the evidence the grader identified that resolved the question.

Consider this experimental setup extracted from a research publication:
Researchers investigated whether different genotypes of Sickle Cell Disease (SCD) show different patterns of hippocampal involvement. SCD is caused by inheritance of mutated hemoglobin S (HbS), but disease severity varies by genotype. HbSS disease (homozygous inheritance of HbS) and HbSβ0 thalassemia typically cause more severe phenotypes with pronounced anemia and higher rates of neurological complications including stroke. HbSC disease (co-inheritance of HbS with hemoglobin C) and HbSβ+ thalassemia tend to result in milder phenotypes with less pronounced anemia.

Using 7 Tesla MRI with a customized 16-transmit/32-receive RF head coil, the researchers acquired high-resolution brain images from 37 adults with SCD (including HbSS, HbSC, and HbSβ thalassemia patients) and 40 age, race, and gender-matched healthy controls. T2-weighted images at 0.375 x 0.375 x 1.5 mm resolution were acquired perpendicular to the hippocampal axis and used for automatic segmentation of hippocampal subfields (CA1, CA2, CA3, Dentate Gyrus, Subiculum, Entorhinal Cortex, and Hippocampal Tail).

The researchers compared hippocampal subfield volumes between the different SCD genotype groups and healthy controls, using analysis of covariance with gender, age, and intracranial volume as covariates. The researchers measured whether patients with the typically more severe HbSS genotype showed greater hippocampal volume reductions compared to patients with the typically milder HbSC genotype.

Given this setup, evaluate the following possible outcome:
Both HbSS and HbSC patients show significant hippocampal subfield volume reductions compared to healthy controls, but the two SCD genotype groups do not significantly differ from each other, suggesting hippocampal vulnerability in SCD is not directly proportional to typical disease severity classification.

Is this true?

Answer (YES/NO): YES